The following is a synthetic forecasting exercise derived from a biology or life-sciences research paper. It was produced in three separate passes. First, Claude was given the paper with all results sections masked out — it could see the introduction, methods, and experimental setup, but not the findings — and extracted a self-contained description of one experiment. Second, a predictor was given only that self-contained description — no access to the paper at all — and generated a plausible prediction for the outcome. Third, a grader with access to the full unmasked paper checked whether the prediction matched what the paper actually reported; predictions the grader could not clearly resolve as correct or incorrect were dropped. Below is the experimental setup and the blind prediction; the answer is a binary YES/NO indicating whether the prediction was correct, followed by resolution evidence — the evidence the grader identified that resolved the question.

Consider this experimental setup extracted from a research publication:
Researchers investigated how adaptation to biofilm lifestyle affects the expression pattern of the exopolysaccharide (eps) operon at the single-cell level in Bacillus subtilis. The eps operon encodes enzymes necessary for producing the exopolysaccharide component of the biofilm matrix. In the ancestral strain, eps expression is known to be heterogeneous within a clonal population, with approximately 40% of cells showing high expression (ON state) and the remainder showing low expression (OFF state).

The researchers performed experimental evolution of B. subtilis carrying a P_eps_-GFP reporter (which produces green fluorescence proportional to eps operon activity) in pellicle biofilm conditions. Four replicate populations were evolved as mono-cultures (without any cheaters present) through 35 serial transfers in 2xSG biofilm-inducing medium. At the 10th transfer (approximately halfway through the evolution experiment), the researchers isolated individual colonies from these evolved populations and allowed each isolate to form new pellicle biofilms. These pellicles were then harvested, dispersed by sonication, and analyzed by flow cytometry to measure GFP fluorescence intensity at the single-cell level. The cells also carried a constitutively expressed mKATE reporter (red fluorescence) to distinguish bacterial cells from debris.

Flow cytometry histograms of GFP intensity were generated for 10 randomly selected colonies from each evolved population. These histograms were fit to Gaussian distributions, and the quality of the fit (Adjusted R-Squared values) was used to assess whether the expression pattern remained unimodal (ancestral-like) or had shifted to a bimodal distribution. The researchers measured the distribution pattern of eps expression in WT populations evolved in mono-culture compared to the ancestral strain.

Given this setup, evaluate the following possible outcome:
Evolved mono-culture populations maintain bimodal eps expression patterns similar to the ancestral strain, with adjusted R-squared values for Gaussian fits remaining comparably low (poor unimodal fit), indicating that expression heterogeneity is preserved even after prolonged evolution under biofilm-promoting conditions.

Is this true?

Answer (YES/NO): NO